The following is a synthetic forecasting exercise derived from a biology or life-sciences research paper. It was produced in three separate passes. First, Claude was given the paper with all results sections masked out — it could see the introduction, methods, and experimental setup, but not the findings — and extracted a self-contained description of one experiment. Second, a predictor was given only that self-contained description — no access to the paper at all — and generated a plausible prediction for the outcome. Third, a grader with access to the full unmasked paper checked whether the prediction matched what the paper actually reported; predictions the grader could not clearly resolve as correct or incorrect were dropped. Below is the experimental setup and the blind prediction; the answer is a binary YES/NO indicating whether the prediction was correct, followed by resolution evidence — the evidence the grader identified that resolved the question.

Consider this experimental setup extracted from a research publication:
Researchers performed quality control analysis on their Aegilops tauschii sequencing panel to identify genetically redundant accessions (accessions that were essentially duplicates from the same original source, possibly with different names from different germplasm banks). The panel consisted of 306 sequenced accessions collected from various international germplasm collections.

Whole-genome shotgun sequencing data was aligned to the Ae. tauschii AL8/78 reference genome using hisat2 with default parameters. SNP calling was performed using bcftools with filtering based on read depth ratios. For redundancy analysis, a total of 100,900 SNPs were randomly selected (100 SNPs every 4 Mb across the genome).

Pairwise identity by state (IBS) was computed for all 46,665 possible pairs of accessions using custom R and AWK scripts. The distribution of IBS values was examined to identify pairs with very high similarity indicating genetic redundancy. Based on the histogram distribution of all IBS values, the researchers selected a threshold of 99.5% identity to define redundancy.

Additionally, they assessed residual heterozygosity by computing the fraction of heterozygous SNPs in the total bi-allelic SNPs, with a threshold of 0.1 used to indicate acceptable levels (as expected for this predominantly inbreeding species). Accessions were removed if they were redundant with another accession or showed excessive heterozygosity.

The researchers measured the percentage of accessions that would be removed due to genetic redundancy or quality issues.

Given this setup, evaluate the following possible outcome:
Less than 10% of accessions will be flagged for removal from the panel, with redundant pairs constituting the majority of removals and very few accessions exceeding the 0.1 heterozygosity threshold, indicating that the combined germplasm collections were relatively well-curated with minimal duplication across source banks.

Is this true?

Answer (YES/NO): NO